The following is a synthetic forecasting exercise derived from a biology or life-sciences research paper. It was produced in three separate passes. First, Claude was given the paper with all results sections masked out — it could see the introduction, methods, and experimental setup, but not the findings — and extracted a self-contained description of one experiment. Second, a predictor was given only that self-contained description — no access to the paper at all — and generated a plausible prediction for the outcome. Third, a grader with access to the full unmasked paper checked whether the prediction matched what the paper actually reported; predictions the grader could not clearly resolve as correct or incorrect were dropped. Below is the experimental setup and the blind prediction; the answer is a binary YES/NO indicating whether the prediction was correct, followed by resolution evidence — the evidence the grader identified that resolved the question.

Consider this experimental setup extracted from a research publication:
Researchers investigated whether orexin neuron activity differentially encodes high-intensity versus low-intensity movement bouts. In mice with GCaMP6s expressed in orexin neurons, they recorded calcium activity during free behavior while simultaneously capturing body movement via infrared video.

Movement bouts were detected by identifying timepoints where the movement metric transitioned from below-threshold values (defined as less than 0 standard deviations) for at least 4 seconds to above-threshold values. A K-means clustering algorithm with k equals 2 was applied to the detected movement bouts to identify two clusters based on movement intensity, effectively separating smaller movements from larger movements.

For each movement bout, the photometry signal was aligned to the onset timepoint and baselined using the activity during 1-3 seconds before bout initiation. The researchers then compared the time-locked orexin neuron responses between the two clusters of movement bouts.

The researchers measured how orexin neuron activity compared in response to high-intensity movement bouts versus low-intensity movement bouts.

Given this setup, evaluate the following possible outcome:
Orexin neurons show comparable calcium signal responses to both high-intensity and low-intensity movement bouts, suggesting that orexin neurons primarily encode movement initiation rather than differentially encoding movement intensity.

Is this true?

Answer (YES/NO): NO